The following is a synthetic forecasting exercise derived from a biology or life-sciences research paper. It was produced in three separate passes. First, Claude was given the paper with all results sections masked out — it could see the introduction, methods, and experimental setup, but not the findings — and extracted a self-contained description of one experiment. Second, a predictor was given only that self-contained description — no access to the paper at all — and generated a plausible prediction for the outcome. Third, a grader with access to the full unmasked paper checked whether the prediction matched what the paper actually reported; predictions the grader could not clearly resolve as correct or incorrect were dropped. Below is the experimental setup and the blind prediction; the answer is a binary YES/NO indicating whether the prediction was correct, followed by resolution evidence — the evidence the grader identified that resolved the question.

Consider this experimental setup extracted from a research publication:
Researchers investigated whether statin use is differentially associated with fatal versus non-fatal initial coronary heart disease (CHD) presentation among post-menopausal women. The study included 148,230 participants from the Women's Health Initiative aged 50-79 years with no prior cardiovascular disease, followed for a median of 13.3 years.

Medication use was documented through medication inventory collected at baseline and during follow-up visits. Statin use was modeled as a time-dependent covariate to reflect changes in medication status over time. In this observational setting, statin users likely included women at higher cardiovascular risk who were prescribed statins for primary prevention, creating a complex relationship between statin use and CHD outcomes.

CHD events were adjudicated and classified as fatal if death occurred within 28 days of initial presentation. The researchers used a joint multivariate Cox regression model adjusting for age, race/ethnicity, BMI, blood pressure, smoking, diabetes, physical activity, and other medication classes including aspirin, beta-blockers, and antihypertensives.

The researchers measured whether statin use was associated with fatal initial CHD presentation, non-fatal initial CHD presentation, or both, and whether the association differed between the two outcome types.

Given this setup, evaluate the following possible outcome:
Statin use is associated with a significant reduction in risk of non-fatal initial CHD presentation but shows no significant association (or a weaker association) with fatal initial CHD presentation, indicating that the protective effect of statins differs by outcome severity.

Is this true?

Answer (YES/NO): NO